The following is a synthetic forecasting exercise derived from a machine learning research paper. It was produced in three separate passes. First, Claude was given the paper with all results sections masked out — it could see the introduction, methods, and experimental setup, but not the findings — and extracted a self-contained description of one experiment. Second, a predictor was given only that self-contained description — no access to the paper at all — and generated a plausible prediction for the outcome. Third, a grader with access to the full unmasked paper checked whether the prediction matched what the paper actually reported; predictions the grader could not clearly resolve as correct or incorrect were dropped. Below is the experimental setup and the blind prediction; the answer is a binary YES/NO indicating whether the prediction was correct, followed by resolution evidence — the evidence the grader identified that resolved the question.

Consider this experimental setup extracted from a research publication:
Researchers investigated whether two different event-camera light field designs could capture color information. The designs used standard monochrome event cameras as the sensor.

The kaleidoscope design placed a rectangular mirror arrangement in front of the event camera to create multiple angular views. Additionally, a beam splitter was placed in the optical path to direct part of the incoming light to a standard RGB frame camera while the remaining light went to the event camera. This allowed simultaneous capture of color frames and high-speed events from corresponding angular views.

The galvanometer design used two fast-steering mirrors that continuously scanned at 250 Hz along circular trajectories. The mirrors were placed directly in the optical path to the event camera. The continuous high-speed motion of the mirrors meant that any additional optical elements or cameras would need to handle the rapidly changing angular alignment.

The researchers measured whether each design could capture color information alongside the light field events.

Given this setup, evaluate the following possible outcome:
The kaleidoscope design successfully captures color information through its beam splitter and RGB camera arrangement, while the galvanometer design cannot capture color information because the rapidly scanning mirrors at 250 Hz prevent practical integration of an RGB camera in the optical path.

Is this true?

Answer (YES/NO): YES